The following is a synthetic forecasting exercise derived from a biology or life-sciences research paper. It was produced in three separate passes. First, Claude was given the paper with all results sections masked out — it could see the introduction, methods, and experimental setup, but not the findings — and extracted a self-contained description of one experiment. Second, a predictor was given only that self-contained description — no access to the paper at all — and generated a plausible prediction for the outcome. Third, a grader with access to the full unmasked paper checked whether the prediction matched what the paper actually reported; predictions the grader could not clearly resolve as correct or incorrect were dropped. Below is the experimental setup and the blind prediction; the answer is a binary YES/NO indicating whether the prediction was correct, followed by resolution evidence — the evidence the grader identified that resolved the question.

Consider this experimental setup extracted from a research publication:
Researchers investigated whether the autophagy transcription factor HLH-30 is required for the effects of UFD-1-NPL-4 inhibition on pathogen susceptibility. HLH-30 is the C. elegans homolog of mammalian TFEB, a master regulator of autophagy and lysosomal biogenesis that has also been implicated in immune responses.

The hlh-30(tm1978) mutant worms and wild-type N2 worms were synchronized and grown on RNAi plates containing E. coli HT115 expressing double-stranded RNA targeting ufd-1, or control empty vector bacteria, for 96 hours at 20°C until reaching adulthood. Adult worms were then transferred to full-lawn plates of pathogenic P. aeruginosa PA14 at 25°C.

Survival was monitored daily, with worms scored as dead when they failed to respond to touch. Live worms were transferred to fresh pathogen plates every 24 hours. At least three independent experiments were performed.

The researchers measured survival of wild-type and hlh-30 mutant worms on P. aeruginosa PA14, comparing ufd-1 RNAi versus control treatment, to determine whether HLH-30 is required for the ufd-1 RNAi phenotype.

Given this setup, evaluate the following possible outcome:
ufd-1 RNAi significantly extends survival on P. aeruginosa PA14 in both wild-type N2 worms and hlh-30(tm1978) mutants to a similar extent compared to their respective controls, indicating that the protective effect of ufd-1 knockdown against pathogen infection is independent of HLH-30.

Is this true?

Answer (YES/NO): NO